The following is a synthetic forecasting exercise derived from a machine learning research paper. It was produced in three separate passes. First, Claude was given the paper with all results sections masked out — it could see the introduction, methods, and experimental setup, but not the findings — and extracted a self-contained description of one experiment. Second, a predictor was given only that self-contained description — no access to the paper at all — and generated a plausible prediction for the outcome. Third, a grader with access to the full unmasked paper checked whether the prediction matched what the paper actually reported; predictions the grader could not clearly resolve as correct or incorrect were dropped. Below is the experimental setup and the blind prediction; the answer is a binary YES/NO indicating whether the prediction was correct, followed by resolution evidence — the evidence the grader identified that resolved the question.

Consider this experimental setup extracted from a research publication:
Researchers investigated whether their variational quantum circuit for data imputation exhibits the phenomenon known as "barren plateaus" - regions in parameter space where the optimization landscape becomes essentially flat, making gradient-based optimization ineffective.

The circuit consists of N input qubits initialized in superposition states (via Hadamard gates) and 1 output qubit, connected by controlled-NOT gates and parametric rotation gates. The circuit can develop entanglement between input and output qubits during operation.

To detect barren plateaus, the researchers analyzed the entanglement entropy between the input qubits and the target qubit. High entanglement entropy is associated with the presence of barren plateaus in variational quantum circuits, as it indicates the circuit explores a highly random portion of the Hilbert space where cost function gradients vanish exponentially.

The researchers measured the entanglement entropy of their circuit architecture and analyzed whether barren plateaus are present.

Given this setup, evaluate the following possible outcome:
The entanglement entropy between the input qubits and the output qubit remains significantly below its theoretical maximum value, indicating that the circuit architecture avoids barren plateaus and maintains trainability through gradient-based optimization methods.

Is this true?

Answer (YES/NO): NO